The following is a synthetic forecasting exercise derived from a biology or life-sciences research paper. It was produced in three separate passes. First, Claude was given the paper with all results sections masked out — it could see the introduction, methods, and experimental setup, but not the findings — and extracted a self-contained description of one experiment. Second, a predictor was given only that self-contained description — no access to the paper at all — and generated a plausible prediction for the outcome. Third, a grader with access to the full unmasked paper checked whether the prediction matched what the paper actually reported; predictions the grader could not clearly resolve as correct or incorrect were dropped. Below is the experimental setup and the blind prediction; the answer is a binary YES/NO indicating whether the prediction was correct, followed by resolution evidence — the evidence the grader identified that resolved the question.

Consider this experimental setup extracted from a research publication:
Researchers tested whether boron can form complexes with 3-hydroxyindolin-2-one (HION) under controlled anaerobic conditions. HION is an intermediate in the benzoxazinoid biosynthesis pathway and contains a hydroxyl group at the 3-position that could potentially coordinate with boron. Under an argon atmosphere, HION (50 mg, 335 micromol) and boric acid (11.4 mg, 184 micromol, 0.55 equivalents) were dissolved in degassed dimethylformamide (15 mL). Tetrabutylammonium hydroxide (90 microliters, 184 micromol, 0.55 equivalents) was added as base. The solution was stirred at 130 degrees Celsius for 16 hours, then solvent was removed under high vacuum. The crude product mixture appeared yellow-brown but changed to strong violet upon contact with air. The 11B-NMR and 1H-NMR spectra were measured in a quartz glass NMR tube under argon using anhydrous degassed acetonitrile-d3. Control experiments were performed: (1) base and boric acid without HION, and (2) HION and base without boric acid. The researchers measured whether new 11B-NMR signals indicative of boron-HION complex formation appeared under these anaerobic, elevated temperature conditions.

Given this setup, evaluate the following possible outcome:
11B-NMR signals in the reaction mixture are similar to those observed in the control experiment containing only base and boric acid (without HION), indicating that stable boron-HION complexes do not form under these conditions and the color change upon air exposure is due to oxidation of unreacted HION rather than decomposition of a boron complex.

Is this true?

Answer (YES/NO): NO